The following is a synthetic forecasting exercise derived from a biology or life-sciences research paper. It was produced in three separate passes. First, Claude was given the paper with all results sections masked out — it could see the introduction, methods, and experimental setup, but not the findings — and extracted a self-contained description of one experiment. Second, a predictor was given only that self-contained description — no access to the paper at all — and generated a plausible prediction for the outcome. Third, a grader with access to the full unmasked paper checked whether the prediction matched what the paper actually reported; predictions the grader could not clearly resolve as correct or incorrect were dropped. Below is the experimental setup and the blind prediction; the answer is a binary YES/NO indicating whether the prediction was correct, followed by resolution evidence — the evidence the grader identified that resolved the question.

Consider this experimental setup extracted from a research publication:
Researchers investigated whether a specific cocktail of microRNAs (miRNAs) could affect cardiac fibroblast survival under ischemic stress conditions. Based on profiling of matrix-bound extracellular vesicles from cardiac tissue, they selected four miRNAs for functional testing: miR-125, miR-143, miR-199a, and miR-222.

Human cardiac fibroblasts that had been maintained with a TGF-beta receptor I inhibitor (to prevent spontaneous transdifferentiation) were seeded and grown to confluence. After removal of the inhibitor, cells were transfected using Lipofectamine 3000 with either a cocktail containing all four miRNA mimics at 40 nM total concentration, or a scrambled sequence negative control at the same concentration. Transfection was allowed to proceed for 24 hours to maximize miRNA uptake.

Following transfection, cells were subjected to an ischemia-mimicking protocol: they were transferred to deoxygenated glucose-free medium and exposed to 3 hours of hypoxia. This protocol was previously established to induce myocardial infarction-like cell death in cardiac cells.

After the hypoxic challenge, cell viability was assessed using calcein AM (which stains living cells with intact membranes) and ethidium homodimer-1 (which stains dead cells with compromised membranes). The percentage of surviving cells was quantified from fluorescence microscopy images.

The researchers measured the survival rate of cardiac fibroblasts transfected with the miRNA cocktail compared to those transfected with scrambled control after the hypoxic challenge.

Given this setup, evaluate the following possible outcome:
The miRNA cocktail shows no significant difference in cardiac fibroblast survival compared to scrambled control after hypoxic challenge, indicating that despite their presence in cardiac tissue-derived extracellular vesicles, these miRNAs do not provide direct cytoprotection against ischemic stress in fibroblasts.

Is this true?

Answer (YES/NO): NO